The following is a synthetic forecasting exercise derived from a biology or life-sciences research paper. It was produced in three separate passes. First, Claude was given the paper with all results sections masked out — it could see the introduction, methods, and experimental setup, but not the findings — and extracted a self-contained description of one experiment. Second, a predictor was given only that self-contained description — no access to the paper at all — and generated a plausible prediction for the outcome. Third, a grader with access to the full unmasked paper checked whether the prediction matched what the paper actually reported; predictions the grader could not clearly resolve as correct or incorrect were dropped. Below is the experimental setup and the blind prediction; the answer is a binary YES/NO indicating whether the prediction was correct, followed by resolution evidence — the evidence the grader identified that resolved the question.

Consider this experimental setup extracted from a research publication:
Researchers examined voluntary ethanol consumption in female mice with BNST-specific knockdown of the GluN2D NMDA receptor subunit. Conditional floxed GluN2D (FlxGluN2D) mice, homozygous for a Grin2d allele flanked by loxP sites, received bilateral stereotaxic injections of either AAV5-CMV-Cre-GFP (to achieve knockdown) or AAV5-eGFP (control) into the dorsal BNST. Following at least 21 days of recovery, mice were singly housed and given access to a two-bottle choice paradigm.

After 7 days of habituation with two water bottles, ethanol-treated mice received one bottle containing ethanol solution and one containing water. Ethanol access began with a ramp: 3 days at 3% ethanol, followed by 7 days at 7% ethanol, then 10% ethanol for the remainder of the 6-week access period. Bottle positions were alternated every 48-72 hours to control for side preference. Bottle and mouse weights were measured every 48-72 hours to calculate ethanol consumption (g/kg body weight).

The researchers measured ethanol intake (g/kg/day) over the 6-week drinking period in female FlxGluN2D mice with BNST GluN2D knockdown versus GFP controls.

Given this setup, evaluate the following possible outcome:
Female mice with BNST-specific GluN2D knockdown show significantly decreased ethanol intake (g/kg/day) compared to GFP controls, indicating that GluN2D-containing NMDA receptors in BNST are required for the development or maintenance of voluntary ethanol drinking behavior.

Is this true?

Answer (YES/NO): YES